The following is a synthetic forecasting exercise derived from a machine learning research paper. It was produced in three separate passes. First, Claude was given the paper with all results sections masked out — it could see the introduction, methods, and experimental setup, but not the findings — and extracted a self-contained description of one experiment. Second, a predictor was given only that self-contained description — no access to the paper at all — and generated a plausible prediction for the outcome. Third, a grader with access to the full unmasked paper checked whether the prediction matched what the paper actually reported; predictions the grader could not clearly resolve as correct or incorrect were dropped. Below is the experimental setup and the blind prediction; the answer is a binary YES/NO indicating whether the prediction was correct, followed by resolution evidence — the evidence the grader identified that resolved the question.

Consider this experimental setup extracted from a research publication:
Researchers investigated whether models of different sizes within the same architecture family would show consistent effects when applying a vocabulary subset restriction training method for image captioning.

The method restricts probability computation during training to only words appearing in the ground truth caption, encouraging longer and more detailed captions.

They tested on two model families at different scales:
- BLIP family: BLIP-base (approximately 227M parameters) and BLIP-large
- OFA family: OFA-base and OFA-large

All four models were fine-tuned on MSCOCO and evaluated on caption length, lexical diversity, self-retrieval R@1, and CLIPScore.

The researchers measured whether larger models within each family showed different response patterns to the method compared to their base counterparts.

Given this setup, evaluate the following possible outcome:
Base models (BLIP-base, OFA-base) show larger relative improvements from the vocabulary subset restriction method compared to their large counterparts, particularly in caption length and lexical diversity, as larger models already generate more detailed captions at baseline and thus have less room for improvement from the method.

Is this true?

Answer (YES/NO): NO